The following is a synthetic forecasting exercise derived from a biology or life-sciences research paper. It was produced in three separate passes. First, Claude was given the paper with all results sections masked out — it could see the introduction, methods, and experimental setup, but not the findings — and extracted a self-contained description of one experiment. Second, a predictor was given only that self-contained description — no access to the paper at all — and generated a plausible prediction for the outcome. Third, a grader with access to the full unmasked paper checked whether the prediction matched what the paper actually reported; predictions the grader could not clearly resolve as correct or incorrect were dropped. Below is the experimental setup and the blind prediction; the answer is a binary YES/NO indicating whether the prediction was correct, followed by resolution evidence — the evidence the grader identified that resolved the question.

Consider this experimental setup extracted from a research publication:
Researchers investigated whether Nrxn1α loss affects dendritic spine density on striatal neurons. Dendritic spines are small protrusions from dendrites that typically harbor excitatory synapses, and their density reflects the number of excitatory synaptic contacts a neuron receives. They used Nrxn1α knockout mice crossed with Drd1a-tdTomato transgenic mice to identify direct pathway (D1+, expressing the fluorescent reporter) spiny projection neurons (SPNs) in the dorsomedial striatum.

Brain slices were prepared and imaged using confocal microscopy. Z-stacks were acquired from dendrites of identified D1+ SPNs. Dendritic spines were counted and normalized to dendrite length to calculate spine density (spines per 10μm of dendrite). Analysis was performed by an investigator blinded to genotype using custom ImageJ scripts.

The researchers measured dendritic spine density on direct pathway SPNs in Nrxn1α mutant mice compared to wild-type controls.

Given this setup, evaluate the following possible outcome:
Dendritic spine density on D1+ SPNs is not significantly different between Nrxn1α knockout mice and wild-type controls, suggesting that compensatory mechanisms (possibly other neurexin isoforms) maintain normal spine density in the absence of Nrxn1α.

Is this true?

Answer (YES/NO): YES